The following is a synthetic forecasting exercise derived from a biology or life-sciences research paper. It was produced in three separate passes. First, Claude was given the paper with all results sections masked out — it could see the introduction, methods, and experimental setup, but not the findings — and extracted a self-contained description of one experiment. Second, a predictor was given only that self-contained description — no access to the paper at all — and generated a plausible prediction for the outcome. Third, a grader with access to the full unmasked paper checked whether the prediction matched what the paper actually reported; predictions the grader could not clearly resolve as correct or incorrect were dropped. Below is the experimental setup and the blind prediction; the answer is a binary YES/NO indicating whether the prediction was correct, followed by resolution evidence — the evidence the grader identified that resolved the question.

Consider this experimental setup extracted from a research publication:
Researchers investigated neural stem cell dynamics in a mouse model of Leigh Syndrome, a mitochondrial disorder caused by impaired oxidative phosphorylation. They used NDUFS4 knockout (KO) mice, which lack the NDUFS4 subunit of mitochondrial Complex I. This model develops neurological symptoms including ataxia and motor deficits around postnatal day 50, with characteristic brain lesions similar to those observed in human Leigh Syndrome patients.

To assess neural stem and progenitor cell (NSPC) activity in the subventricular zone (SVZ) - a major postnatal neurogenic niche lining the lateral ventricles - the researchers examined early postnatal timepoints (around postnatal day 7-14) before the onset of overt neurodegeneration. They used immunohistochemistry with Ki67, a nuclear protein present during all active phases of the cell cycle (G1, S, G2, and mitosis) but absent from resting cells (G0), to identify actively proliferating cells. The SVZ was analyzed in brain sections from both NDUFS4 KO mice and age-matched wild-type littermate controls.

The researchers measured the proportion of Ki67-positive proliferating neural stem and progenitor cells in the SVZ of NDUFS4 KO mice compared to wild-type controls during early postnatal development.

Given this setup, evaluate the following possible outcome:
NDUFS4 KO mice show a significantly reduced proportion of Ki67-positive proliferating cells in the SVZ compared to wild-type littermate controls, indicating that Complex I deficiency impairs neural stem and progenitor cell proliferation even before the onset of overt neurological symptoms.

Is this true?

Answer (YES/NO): YES